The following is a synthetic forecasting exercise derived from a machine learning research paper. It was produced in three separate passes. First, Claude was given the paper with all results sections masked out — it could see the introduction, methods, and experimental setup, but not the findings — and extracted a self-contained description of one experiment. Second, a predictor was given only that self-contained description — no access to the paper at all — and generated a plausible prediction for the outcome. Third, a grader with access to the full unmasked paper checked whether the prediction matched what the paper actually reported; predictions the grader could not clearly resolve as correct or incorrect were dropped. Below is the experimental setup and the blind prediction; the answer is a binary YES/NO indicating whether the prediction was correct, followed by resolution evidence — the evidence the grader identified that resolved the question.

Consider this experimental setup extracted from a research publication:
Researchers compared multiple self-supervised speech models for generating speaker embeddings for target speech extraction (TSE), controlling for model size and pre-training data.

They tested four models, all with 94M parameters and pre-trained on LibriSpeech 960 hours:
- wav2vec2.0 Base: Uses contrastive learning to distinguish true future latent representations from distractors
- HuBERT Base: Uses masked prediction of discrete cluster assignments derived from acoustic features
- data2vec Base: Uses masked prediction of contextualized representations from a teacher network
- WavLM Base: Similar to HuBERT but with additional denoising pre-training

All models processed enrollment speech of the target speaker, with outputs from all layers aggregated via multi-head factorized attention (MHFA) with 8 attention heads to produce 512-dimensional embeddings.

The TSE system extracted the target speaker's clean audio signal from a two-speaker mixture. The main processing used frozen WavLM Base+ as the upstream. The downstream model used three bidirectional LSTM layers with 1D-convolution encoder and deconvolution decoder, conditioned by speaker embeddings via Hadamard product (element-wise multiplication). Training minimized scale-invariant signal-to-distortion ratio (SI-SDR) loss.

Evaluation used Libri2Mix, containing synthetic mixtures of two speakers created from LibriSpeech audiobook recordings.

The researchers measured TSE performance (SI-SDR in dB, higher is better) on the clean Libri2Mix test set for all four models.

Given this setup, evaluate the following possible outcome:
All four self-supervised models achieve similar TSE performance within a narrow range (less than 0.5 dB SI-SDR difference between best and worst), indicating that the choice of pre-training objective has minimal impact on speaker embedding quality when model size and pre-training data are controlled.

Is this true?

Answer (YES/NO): YES